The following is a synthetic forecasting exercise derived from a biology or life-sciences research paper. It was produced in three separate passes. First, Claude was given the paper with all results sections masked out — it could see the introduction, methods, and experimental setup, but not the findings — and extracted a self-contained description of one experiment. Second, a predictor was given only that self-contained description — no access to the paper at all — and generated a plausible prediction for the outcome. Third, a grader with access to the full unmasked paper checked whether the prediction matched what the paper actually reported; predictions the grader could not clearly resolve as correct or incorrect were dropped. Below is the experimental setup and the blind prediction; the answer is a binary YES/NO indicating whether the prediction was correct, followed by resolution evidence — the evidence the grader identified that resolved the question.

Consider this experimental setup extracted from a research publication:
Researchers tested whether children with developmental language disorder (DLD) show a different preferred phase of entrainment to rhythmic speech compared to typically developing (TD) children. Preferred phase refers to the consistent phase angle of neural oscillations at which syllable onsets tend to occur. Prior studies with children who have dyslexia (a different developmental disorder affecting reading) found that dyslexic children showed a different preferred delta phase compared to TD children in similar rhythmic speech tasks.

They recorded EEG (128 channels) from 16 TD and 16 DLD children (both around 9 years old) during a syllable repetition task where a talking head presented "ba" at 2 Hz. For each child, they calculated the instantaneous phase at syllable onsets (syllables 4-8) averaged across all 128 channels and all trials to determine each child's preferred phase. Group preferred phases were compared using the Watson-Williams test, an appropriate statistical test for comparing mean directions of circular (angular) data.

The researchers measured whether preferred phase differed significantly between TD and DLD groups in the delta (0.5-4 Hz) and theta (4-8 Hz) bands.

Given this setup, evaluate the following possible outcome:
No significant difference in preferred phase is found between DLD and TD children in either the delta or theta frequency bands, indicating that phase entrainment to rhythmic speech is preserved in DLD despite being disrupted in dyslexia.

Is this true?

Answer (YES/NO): YES